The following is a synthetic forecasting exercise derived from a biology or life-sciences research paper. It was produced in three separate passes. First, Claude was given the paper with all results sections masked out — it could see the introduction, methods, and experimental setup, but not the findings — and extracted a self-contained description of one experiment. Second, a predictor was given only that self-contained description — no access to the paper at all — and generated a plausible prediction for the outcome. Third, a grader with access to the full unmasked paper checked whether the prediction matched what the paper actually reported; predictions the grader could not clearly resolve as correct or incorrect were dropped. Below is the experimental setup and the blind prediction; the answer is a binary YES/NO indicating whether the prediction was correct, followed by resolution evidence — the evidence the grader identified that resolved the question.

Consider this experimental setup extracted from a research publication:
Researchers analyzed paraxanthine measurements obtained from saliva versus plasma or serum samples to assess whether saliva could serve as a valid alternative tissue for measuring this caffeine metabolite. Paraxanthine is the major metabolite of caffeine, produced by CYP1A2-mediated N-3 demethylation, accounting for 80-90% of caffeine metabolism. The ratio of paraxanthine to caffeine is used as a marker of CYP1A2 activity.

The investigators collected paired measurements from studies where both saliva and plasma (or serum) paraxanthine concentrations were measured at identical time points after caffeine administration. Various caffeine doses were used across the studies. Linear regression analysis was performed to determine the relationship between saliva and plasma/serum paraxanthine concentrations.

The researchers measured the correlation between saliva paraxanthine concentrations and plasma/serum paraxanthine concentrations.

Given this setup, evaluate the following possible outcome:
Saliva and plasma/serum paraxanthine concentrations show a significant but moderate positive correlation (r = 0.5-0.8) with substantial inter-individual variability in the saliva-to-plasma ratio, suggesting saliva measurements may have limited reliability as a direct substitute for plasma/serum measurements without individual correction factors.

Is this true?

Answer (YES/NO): NO